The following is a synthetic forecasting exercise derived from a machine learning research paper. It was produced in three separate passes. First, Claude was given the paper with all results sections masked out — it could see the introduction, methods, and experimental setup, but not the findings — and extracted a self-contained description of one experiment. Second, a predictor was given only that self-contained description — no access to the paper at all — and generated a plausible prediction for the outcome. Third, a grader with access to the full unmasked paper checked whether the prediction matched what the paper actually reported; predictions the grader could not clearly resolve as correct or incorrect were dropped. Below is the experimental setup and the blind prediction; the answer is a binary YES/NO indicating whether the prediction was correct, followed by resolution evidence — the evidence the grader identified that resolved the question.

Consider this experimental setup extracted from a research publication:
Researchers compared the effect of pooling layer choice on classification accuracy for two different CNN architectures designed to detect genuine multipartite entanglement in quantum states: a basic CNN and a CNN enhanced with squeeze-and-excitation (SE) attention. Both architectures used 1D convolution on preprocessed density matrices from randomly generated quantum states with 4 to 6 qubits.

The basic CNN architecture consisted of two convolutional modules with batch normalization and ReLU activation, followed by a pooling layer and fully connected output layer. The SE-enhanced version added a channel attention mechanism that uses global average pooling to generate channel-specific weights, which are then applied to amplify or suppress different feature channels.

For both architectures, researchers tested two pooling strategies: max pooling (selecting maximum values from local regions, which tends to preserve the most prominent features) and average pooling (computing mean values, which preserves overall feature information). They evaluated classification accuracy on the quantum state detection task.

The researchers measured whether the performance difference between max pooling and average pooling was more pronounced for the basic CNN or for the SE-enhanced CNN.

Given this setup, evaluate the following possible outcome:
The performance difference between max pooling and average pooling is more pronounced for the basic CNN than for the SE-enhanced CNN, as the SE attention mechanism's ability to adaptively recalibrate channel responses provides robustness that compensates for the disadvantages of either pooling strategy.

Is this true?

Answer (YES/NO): NO